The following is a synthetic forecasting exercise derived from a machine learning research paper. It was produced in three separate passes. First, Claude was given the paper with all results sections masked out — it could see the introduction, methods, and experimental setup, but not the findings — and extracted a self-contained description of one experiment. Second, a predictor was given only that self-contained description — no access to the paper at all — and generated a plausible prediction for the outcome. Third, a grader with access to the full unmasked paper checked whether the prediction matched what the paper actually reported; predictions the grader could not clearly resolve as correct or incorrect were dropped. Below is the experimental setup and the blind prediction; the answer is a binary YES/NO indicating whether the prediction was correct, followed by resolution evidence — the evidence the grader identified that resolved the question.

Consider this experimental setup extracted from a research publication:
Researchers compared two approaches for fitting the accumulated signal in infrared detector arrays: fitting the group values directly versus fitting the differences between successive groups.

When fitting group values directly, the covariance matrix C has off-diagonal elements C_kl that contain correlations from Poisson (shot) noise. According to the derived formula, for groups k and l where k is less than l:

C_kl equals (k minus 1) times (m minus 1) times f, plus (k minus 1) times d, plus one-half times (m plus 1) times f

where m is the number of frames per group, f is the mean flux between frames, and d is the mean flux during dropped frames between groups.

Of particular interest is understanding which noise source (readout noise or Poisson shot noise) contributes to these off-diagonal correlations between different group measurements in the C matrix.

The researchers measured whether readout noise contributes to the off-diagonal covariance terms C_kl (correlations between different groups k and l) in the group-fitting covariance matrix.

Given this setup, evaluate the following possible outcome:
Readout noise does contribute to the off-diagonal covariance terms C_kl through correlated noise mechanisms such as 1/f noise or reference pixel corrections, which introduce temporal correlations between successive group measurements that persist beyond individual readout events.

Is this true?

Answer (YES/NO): NO